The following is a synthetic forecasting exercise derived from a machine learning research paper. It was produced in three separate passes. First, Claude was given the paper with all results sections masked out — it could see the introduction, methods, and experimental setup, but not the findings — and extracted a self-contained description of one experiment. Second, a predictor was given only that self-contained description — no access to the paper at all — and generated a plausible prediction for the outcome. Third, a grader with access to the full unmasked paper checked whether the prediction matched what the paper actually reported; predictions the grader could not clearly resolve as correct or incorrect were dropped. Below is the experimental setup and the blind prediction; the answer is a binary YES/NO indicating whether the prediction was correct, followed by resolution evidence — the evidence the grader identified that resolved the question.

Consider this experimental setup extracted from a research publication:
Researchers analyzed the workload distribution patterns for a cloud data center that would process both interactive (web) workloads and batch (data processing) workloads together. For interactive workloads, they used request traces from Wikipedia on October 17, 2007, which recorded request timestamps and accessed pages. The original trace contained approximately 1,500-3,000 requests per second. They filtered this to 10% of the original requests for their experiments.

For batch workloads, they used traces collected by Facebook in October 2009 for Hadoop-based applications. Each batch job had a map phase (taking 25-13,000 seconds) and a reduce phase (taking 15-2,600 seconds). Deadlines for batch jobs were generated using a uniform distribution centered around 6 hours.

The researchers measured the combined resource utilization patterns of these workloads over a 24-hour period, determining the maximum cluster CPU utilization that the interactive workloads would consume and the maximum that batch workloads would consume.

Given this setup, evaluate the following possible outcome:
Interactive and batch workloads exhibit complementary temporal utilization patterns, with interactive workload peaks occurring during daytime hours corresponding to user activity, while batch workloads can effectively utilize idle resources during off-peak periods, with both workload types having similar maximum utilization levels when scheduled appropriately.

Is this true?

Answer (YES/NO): NO